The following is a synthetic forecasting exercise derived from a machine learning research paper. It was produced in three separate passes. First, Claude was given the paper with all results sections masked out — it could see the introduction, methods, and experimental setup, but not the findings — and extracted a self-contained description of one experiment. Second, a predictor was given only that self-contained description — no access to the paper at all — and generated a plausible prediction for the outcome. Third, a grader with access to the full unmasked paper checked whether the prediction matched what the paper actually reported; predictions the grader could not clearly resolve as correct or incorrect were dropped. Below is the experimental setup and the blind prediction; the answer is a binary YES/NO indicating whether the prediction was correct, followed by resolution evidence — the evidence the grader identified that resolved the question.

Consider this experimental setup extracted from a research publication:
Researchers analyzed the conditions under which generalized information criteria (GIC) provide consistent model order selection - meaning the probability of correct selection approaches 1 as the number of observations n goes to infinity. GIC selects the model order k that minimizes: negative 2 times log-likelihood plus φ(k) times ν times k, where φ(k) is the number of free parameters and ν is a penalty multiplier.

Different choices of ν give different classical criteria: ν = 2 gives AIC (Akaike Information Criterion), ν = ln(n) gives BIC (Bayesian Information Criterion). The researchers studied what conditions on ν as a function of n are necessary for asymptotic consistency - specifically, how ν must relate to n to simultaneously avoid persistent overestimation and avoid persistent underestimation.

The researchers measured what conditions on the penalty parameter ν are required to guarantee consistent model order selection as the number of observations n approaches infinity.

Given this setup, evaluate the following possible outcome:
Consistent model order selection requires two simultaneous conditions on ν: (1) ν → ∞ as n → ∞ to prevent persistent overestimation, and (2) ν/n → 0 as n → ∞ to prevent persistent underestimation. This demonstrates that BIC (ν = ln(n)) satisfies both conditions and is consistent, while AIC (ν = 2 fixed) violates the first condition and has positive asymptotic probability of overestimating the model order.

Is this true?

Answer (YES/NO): NO